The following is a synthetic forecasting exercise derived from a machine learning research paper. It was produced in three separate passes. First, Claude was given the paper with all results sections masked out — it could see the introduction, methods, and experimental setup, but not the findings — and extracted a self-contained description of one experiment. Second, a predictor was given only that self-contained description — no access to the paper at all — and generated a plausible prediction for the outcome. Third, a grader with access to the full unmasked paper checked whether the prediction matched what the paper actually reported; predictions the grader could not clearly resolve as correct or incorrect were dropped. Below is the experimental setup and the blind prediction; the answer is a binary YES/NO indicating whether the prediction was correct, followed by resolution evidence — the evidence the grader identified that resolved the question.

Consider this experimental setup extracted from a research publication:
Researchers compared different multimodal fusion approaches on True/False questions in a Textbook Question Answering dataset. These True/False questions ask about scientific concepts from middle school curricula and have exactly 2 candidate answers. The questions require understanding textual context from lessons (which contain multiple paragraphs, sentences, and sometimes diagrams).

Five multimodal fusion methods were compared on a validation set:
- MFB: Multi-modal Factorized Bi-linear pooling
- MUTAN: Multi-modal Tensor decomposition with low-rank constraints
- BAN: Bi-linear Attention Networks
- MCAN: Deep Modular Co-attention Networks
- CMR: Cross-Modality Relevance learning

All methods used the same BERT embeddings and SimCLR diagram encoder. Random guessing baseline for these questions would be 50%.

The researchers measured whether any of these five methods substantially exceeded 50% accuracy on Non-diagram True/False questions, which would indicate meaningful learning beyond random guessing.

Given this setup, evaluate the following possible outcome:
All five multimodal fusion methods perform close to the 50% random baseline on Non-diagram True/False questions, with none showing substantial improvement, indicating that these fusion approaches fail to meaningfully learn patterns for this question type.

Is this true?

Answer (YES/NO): YES